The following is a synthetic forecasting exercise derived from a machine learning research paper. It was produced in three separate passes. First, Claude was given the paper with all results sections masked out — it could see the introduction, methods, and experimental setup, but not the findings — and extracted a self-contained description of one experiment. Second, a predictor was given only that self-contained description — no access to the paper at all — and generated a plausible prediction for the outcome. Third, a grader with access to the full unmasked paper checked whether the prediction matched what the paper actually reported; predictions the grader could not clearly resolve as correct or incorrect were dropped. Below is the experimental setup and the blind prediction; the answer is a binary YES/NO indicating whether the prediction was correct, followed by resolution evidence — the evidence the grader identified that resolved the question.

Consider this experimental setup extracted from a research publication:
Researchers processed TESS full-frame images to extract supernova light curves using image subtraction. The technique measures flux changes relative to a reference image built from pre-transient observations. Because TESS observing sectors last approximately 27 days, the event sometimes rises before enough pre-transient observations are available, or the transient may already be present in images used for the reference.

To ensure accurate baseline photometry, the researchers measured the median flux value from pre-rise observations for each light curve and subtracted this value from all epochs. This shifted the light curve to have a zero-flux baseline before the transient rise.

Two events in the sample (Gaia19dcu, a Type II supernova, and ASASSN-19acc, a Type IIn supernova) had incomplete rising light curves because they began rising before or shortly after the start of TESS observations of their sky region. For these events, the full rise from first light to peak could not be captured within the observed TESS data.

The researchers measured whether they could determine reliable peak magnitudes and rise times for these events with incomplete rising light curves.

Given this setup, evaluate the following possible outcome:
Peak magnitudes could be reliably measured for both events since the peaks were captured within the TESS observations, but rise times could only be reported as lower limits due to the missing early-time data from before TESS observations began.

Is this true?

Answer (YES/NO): NO